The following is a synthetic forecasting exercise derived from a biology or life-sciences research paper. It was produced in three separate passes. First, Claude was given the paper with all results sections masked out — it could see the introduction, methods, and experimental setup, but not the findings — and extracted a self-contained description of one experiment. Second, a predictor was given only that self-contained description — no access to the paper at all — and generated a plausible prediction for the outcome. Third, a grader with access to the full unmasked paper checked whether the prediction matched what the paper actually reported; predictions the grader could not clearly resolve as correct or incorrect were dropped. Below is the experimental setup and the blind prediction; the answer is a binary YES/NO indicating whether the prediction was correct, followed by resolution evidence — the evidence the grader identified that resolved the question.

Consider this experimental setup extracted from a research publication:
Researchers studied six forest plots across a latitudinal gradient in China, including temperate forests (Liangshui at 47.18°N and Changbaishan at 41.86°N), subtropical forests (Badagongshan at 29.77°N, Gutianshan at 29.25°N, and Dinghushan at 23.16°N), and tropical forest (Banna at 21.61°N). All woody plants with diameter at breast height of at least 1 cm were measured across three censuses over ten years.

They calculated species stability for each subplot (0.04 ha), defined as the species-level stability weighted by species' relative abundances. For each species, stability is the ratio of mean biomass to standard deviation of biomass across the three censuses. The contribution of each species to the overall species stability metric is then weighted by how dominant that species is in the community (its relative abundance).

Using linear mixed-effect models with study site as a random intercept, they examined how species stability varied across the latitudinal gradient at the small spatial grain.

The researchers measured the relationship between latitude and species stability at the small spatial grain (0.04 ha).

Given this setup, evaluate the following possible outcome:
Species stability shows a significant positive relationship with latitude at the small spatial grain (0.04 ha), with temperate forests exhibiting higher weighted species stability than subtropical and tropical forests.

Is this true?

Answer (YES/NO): YES